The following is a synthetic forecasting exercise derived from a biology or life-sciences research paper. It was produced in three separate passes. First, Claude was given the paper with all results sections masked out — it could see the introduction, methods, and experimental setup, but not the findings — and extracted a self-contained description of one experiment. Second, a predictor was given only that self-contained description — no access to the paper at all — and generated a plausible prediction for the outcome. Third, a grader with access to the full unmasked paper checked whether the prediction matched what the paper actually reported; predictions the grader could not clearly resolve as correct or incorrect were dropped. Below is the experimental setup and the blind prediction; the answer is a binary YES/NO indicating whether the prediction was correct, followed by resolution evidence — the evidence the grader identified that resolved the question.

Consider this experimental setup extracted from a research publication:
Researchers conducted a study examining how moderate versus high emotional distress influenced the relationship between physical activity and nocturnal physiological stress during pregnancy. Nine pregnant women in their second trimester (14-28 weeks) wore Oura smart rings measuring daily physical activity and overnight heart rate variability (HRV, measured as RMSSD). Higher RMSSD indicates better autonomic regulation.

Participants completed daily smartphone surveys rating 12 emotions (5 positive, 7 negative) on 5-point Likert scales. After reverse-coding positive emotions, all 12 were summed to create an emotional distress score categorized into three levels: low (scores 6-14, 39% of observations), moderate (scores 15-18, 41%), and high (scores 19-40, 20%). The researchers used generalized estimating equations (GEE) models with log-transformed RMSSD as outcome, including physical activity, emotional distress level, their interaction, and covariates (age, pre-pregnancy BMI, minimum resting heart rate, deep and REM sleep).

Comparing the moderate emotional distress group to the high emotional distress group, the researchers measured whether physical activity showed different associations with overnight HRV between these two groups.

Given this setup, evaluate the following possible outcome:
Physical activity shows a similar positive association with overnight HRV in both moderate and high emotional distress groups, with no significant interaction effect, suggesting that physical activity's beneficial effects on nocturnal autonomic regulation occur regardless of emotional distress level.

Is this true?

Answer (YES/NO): NO